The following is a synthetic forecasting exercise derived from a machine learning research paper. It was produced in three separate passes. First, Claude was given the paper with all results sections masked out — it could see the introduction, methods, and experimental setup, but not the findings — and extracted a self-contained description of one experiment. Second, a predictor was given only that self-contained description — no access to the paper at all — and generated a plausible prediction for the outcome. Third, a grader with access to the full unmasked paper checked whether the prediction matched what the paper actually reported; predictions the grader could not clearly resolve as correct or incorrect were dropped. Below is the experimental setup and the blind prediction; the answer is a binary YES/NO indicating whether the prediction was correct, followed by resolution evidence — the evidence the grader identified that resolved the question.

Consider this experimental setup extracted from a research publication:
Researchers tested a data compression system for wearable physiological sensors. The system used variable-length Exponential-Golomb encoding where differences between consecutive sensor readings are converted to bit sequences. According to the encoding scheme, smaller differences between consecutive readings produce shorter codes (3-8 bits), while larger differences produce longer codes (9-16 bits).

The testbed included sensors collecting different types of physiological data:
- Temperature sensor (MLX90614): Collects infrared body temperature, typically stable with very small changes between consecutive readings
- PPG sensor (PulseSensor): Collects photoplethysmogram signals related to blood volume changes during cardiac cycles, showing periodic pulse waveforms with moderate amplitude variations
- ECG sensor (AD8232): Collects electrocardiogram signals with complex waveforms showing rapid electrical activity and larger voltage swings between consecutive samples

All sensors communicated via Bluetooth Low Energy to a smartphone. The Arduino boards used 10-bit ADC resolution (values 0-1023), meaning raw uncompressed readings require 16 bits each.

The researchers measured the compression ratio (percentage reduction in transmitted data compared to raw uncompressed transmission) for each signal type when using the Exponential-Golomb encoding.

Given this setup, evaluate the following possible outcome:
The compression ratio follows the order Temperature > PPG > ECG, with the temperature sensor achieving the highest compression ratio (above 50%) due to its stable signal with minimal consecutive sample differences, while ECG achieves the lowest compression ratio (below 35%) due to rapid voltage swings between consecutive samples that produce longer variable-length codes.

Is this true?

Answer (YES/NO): NO